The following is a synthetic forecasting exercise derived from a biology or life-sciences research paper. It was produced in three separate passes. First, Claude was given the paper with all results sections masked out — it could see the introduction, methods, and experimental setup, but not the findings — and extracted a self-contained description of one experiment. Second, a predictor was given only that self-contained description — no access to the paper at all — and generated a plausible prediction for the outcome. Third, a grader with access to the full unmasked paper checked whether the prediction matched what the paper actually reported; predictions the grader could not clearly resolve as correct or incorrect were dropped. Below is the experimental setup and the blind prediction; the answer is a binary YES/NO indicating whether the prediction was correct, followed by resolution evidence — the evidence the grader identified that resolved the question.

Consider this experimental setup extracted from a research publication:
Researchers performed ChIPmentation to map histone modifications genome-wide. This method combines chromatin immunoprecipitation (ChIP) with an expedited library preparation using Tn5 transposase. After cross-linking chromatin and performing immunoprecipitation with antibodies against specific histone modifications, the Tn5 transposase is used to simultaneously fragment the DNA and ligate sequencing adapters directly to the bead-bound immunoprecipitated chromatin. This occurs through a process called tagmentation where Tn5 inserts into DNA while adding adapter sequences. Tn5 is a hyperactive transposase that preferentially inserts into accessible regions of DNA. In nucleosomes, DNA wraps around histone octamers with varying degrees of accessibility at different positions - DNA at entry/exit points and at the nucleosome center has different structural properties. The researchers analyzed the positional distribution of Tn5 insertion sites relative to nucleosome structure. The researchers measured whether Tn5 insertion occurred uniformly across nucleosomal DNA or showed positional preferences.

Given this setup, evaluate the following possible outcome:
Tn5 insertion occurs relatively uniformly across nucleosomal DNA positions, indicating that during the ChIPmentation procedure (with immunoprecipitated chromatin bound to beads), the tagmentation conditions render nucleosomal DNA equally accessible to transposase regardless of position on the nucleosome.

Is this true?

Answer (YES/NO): NO